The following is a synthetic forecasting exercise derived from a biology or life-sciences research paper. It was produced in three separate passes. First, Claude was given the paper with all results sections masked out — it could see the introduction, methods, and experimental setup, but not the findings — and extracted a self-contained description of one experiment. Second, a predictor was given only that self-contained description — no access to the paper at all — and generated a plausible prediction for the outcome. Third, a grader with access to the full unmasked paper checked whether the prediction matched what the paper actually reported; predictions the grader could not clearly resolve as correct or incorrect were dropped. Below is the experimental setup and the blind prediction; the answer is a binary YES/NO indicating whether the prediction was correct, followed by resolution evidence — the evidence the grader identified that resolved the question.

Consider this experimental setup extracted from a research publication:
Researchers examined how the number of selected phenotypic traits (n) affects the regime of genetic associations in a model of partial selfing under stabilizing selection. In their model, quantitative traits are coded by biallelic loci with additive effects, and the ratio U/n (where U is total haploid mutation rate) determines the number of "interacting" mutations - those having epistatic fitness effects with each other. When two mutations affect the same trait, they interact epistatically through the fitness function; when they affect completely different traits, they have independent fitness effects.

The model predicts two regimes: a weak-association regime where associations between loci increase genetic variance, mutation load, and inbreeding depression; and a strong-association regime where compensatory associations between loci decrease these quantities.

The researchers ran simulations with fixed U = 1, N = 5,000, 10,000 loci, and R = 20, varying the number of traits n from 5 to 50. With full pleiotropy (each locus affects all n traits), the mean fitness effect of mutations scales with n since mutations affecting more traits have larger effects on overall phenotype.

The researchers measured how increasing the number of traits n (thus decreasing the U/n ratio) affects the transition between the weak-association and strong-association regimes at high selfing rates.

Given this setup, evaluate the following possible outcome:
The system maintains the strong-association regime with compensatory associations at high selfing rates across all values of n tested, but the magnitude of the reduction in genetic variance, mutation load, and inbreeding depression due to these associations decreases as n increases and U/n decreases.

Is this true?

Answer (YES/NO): NO